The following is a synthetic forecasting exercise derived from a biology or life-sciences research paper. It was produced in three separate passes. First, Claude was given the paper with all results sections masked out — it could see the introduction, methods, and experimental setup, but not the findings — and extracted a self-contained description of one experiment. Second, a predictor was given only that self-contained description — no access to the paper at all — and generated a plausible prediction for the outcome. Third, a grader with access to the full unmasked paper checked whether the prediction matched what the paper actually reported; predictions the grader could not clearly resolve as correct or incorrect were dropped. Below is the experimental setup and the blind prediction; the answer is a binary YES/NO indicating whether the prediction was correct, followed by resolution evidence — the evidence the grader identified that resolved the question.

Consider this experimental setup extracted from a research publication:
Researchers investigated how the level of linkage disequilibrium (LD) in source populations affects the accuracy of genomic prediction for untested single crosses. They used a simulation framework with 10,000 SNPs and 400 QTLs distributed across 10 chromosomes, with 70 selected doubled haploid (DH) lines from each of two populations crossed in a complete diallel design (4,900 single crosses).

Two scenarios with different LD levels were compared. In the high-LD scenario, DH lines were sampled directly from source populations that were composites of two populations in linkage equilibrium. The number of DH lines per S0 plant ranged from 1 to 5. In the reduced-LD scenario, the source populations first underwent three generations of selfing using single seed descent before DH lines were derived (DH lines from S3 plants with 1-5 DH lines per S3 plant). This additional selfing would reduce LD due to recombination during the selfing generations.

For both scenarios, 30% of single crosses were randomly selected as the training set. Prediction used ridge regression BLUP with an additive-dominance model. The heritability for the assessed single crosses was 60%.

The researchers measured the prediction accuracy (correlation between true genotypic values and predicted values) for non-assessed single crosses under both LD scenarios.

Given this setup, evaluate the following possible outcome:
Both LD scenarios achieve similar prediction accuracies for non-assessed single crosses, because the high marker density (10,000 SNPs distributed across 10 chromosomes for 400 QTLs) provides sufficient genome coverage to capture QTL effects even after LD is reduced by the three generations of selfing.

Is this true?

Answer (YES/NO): NO